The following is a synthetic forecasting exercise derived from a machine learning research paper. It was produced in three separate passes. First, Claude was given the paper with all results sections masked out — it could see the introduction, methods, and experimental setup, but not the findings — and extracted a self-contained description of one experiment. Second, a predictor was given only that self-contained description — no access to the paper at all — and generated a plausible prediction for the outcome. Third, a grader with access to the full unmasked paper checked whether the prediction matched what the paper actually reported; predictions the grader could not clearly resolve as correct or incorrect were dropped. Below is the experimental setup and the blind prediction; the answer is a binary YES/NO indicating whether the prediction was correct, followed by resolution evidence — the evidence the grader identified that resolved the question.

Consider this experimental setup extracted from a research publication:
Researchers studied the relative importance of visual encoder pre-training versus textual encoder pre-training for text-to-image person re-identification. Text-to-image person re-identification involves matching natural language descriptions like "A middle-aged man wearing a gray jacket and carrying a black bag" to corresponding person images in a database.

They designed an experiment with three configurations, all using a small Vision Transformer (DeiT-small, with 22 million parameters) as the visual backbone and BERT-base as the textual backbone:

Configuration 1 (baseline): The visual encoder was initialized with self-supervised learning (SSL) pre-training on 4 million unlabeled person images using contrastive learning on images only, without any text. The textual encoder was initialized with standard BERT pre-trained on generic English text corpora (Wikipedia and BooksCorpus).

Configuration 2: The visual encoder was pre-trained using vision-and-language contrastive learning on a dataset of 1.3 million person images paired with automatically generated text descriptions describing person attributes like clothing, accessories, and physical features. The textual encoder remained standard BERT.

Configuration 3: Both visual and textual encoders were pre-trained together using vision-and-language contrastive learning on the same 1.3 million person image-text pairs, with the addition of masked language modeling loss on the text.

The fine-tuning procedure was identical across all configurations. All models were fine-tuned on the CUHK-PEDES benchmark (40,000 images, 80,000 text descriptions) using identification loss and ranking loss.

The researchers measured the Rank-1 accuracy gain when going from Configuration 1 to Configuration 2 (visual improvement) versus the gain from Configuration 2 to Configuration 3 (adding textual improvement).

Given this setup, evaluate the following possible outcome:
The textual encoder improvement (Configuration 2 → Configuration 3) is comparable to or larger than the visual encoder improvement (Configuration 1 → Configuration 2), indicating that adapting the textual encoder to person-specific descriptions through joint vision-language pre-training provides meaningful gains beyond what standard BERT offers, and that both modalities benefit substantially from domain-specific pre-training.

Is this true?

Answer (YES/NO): NO